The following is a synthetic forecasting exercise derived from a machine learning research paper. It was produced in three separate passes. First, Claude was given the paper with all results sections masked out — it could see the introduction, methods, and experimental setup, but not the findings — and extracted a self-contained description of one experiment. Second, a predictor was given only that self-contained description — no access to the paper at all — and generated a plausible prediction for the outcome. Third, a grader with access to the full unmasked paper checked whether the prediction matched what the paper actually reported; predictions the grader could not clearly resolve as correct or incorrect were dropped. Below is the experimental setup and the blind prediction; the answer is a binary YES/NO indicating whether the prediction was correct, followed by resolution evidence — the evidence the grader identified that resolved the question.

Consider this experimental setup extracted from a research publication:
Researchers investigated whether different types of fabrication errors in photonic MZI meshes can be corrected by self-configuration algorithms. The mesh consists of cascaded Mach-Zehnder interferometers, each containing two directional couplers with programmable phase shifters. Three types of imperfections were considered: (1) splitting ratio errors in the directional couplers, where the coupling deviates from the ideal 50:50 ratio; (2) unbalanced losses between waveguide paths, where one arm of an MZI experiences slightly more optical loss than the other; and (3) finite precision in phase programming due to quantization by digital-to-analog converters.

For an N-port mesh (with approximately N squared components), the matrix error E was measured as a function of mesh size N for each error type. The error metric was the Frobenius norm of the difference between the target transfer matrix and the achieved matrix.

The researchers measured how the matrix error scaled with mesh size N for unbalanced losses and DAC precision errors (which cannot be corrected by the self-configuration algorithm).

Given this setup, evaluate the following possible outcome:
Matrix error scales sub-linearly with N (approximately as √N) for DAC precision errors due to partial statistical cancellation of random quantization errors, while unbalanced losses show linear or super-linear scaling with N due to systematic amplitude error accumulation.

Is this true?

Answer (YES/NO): NO